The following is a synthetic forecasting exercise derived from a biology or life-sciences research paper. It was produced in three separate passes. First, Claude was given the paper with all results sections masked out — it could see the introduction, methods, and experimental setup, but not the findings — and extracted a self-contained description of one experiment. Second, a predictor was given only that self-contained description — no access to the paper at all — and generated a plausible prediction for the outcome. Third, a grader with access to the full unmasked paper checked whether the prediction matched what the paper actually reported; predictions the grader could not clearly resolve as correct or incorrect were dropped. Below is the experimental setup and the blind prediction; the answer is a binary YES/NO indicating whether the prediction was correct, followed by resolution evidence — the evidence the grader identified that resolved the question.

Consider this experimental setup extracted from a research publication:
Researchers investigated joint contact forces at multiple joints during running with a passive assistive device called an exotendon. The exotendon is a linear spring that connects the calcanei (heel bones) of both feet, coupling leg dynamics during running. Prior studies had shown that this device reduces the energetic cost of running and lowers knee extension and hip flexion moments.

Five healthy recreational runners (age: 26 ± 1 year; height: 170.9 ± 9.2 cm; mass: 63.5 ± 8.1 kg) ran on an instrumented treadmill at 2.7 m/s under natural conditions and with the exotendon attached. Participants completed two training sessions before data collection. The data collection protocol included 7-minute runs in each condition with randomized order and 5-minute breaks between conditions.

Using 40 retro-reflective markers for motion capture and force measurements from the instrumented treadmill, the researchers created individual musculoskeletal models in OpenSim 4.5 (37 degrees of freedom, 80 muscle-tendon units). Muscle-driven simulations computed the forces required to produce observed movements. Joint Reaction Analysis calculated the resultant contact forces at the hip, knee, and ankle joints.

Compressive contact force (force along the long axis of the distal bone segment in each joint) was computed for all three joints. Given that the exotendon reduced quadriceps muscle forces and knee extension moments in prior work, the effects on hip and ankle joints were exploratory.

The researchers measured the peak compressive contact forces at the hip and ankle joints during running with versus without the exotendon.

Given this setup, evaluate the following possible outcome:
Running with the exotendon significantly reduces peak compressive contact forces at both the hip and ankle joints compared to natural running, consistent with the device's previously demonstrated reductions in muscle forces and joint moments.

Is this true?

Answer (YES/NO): NO